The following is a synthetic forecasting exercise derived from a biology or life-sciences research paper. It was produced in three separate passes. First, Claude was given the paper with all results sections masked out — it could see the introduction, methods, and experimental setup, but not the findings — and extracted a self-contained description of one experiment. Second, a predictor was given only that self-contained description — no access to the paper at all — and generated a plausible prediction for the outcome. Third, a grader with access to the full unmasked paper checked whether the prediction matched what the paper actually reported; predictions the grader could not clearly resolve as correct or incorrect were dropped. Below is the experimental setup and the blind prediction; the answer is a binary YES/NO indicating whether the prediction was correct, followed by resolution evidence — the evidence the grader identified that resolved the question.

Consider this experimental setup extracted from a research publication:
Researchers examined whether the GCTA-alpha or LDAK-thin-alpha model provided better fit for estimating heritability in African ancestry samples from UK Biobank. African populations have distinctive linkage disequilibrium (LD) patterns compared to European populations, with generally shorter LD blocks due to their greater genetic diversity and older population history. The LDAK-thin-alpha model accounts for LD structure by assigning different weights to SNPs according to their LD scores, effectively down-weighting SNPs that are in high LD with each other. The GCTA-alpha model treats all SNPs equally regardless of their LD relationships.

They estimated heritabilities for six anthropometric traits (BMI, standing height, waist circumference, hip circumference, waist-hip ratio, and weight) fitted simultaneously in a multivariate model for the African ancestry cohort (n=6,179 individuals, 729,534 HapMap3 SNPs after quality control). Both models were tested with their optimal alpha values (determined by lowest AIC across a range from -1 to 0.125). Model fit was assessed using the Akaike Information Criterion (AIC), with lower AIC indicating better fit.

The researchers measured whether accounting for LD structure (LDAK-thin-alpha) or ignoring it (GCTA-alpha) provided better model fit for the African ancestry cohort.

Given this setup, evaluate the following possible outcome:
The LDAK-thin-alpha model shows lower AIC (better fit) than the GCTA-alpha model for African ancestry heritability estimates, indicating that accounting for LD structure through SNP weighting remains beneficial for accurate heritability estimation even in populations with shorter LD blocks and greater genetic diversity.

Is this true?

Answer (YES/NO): YES